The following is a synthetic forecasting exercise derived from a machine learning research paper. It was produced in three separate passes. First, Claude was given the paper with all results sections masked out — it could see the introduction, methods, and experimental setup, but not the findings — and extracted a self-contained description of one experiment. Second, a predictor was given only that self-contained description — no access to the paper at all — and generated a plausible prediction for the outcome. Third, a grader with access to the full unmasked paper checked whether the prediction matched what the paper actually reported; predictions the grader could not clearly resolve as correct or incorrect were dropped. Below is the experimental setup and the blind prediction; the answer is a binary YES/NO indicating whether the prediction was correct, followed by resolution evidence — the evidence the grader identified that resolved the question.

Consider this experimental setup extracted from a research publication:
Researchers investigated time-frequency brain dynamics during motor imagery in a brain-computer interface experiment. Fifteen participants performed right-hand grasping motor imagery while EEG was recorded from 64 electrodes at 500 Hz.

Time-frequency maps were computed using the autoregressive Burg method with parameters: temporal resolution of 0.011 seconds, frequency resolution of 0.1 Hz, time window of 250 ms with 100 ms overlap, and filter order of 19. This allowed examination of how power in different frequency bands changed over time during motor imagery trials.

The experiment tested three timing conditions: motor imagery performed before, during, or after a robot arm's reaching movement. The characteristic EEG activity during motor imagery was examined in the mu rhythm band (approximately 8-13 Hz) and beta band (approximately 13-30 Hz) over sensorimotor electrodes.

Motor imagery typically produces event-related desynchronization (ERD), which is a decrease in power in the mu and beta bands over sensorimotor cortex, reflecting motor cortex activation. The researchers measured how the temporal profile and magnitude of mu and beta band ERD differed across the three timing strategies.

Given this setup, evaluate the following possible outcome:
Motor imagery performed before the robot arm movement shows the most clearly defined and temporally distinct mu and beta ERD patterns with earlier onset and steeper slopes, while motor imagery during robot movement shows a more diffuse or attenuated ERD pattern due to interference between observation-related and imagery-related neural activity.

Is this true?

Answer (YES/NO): NO